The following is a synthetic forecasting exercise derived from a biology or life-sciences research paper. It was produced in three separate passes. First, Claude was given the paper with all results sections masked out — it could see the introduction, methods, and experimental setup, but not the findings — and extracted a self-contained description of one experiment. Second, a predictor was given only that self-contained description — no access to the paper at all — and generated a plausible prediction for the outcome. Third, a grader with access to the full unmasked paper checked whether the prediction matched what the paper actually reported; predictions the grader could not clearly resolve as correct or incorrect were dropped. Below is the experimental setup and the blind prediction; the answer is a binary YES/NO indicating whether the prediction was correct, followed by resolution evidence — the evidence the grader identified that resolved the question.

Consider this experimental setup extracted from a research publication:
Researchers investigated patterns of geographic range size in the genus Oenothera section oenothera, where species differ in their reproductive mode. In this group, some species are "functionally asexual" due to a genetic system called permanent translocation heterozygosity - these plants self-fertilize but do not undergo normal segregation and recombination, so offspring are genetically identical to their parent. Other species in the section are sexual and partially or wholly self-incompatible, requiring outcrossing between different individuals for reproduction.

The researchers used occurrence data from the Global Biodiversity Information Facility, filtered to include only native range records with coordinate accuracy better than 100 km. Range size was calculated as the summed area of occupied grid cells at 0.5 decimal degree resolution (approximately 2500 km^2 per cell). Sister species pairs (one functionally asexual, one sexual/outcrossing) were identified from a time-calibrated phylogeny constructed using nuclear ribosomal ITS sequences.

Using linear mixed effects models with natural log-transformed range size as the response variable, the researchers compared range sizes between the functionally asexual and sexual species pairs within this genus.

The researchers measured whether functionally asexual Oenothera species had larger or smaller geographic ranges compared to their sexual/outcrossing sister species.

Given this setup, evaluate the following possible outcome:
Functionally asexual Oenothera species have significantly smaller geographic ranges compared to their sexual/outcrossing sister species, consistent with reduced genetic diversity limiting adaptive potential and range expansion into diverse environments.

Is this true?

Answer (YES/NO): NO